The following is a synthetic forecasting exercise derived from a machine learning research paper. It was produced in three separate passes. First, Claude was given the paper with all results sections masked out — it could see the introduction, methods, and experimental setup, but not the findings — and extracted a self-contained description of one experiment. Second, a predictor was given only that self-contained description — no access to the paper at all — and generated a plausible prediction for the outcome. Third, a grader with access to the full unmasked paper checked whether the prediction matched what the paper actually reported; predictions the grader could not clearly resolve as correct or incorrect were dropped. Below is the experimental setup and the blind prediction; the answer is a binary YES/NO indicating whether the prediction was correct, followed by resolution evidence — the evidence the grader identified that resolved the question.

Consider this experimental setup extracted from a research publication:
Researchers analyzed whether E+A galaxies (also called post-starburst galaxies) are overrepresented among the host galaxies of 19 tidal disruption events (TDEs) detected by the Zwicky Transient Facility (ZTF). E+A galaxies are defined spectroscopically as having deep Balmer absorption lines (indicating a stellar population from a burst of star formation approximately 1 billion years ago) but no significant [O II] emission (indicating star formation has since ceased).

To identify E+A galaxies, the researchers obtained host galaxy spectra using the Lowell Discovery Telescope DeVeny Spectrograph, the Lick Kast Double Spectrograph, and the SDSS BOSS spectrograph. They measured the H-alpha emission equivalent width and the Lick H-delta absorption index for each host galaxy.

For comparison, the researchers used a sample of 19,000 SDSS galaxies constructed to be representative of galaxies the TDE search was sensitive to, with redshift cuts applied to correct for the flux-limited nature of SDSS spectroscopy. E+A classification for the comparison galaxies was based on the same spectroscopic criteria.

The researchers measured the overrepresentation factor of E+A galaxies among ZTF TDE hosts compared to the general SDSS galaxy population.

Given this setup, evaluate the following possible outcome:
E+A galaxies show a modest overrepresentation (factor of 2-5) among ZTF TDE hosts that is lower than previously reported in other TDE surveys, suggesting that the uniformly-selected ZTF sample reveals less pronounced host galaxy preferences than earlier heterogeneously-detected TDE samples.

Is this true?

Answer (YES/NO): NO